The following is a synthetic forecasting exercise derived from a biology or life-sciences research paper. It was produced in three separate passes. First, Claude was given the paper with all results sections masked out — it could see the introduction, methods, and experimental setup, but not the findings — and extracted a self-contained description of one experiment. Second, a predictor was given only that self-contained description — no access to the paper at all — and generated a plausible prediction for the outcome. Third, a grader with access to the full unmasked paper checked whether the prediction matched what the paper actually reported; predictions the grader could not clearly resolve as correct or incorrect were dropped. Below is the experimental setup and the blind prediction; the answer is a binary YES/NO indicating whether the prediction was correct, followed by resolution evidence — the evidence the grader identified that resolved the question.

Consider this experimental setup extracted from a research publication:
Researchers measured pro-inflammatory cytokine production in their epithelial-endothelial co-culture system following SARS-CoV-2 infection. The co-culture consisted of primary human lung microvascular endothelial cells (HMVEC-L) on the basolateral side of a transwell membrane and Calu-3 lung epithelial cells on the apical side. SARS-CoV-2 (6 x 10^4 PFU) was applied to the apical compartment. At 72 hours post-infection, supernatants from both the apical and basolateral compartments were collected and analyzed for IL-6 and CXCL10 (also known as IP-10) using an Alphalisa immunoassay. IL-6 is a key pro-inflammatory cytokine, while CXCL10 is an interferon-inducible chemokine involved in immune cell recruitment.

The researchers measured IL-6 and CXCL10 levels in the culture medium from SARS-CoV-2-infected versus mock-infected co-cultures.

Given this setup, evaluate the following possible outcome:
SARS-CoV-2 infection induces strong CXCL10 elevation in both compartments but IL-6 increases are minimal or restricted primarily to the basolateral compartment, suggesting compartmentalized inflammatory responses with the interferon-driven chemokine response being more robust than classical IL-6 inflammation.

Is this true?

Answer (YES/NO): NO